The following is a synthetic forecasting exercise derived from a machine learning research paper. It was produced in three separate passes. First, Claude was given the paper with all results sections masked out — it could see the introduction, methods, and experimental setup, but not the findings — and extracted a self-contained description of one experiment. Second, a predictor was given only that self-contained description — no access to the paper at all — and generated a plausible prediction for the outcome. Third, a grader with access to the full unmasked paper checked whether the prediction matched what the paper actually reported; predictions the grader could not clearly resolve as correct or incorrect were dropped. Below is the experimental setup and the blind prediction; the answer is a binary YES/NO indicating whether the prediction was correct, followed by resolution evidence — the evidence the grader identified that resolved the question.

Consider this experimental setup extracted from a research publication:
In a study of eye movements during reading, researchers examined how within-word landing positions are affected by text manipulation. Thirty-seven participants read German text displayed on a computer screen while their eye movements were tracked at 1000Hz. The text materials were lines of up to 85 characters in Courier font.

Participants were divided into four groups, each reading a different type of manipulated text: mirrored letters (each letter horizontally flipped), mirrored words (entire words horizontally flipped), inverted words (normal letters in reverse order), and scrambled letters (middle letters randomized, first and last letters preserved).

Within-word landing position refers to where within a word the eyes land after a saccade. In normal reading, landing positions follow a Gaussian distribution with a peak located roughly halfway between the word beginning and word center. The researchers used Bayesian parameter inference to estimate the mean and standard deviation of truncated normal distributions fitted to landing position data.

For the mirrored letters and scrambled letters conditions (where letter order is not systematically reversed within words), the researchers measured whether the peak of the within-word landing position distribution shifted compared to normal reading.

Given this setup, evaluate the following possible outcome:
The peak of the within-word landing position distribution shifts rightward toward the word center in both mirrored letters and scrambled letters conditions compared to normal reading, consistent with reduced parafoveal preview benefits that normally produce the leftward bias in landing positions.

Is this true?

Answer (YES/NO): NO